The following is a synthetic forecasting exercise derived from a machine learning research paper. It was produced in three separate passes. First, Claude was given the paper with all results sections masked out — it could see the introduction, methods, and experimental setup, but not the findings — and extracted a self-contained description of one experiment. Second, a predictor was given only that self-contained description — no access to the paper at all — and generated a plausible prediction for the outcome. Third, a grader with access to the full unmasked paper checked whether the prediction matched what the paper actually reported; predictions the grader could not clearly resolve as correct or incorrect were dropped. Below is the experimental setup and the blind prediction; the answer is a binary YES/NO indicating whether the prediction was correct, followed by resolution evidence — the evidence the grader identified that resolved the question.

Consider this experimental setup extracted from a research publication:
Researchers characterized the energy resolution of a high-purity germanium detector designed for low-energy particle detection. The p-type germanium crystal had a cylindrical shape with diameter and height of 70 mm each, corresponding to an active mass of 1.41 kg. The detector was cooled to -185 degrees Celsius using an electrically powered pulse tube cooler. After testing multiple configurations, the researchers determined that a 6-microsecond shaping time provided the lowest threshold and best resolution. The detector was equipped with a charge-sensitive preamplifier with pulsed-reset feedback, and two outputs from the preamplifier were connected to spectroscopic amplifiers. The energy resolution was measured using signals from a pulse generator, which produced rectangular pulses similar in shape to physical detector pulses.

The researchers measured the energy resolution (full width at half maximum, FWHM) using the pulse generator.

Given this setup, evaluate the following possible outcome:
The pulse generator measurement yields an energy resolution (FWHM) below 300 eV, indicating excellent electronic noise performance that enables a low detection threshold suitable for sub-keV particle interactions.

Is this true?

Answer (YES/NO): YES